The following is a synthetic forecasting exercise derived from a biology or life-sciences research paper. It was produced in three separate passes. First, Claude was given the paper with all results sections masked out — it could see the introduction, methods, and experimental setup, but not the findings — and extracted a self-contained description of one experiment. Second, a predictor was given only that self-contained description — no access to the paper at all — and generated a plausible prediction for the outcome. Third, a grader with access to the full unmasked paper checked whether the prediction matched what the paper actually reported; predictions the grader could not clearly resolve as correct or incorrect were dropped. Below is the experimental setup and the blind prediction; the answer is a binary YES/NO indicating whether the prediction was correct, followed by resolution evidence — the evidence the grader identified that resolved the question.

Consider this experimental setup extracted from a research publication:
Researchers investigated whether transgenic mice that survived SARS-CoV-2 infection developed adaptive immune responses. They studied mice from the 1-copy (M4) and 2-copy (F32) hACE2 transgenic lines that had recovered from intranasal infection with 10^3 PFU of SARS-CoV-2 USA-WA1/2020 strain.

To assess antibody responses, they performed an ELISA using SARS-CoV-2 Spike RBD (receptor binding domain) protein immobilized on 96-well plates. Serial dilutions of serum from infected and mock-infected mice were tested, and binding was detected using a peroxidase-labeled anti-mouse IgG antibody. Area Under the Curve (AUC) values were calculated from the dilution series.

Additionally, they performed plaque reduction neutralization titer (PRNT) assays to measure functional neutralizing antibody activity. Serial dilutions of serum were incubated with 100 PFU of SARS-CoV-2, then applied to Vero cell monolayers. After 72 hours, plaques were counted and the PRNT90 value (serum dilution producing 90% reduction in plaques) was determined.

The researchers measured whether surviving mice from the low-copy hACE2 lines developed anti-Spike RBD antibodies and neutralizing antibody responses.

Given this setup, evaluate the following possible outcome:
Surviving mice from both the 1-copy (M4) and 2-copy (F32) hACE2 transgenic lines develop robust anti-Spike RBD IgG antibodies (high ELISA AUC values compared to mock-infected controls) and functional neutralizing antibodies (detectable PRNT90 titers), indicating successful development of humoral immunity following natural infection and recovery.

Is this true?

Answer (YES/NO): NO